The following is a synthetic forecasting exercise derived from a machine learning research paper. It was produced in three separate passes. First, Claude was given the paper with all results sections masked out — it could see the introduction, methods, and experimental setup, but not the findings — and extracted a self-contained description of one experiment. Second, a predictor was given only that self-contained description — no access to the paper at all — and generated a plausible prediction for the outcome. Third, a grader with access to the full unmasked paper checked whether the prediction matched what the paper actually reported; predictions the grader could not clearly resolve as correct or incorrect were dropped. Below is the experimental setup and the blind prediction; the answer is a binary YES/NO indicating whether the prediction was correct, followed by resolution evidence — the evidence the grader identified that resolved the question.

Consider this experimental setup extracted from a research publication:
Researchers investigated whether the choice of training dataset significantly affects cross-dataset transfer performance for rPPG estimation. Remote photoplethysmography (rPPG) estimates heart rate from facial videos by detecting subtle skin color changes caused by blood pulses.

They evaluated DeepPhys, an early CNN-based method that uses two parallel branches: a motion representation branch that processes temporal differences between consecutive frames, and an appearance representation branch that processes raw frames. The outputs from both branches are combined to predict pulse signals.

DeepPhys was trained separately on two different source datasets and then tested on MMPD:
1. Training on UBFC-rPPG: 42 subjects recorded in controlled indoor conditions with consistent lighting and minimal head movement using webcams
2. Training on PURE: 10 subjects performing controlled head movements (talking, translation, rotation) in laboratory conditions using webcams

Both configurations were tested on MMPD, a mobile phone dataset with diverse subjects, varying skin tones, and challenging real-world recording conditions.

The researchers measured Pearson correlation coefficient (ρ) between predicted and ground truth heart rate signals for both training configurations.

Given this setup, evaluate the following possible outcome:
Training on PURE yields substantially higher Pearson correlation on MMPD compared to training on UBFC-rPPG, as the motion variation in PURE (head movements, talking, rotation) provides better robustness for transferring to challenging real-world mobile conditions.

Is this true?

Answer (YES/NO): NO